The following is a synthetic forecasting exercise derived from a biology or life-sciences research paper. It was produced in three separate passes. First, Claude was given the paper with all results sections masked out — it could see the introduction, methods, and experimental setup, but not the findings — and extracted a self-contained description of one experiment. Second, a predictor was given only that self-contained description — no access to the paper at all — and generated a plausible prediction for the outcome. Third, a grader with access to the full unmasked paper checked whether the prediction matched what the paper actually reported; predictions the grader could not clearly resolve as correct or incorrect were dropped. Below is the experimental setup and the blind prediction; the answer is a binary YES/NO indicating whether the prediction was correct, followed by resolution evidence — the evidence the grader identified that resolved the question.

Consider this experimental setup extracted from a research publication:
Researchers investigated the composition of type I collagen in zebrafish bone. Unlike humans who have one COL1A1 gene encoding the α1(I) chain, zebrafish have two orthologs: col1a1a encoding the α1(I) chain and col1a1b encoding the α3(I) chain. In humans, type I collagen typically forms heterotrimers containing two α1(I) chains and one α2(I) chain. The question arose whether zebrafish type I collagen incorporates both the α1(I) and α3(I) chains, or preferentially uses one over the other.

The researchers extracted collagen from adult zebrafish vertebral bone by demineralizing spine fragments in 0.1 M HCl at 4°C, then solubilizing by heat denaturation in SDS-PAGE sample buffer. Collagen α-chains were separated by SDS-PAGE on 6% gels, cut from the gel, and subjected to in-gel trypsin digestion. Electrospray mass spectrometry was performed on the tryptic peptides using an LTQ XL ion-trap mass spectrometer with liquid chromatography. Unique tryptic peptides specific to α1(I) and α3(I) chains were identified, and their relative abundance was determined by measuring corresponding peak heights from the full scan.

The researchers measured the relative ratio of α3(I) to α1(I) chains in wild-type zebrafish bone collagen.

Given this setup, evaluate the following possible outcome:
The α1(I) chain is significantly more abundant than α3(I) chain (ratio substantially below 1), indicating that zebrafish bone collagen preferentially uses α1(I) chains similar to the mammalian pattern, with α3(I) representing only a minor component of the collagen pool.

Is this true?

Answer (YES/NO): NO